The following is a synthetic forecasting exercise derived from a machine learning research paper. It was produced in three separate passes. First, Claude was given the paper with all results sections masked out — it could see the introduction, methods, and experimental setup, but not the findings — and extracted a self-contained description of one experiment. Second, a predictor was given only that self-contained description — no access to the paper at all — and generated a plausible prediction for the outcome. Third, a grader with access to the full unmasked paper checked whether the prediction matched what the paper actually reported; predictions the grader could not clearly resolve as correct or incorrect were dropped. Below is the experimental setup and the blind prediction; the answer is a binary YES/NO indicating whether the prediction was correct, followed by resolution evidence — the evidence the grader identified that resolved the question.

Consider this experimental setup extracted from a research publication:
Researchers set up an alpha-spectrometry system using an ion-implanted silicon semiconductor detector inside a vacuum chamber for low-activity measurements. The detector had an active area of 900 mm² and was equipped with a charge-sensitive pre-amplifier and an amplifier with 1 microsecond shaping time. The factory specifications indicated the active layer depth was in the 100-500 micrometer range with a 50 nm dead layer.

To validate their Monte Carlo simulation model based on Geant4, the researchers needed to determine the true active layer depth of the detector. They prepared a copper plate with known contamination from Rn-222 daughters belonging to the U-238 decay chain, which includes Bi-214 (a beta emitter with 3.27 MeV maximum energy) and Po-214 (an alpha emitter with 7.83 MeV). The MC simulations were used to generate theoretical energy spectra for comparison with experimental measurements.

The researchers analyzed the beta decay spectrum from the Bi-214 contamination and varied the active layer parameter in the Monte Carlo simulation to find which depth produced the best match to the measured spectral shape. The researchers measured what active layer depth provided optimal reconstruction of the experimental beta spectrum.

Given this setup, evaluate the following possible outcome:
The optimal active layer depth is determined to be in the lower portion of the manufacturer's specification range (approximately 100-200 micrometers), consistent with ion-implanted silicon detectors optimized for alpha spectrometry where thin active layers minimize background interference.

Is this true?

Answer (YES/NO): NO